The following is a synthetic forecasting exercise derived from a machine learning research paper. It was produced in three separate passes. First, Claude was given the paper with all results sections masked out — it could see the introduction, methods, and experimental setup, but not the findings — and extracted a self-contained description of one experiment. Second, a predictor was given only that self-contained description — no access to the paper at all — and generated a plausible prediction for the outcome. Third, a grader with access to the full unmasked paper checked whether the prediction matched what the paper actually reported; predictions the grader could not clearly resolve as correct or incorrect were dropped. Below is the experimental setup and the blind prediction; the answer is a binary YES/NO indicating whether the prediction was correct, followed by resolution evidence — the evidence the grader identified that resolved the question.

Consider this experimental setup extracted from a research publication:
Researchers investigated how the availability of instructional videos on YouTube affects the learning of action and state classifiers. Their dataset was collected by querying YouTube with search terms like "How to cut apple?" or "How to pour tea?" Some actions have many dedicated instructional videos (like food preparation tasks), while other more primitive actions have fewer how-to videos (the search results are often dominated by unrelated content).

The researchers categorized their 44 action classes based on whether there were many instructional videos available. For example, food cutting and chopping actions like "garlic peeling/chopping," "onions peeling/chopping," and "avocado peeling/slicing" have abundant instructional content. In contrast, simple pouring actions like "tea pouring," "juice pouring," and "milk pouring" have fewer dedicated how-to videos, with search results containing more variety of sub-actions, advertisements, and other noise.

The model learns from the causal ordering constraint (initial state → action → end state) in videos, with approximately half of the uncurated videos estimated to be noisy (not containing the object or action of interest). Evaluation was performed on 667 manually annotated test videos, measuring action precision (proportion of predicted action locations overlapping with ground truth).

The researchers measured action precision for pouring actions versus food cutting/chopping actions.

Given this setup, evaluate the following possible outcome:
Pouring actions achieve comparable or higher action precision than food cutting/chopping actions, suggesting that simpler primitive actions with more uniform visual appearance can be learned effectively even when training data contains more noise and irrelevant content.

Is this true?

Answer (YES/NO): NO